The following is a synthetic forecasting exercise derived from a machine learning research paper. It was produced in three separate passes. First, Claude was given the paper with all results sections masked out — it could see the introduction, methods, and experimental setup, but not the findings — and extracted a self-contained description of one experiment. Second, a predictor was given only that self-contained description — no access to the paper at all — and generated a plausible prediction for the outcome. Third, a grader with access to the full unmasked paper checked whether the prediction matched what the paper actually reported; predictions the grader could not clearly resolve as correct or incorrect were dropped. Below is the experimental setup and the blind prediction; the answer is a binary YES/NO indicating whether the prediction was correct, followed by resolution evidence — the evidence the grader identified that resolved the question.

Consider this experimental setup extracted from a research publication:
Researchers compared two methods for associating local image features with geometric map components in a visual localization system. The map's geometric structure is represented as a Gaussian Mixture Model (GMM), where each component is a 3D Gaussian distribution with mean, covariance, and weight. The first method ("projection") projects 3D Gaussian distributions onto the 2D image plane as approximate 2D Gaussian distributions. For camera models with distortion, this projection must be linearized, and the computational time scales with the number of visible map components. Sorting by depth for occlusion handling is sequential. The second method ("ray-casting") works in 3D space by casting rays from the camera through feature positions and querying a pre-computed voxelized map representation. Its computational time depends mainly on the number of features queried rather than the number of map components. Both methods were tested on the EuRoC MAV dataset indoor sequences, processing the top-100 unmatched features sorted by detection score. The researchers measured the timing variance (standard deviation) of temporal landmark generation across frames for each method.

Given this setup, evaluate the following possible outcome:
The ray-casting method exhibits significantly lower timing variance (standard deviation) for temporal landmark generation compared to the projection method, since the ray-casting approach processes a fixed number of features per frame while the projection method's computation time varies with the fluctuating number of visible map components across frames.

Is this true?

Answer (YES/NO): YES